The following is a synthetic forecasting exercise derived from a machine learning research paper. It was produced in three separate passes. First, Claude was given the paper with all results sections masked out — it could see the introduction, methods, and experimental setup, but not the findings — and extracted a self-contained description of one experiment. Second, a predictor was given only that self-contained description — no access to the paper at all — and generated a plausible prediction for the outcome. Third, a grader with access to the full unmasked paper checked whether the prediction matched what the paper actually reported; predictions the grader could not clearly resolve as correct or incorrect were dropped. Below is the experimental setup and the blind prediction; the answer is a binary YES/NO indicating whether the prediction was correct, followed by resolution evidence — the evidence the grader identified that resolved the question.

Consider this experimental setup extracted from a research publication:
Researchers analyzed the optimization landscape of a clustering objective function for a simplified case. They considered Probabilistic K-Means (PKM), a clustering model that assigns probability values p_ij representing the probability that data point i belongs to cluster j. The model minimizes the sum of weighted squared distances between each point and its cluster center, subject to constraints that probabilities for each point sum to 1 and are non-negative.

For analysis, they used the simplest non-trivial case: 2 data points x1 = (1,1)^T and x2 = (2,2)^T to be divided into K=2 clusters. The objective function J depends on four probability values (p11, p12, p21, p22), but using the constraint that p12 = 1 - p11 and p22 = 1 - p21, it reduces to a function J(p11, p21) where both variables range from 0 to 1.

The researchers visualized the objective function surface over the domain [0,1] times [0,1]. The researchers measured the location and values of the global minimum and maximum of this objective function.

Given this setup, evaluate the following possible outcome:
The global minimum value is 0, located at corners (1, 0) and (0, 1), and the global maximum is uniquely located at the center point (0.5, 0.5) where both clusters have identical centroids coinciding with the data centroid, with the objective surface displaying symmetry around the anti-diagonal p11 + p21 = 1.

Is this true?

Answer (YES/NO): NO